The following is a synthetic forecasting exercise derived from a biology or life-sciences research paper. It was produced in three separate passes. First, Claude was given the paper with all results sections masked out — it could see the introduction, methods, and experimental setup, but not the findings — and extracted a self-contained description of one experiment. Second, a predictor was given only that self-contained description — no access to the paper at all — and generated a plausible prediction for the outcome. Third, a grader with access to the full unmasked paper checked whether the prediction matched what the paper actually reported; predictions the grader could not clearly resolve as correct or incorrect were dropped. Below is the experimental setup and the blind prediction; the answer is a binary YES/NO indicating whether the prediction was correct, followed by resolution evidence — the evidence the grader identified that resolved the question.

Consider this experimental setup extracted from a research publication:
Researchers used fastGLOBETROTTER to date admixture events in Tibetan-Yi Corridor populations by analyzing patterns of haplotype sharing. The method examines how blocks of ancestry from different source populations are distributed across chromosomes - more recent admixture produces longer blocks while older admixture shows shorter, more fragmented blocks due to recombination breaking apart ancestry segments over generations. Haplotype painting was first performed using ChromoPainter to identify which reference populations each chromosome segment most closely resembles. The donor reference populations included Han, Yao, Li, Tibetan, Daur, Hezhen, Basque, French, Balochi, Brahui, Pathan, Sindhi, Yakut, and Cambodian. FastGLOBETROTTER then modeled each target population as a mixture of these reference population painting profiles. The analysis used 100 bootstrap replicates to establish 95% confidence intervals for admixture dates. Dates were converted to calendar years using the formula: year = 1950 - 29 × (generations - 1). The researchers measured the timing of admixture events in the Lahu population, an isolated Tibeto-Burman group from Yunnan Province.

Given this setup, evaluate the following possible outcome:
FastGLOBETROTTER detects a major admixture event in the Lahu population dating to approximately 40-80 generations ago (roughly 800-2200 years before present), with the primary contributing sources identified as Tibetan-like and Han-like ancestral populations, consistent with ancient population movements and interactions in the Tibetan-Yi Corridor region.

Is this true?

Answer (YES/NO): NO